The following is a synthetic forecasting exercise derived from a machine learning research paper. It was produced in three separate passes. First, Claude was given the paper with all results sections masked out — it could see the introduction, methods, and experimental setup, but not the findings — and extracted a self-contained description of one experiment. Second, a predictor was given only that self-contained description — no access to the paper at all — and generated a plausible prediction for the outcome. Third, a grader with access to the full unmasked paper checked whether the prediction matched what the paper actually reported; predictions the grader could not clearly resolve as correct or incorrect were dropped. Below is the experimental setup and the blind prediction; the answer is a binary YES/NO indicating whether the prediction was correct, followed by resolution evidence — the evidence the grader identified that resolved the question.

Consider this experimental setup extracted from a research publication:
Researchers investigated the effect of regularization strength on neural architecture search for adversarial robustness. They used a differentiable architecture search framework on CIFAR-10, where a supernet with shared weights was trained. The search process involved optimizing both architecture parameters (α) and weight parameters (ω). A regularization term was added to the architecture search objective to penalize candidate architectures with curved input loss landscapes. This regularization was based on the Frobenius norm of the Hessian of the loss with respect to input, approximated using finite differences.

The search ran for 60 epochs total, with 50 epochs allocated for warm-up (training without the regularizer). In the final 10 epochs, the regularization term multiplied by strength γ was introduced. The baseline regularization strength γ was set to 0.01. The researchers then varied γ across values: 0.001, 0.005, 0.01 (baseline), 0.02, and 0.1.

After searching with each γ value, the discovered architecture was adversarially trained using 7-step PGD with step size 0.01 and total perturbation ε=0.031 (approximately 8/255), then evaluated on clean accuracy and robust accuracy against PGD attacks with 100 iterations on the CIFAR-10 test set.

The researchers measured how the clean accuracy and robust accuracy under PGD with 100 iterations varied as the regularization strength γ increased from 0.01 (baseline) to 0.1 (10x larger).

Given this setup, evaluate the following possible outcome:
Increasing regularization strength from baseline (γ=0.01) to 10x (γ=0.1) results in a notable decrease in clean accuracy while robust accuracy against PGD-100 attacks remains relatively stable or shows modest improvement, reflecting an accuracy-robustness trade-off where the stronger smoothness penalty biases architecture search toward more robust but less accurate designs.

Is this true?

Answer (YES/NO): NO